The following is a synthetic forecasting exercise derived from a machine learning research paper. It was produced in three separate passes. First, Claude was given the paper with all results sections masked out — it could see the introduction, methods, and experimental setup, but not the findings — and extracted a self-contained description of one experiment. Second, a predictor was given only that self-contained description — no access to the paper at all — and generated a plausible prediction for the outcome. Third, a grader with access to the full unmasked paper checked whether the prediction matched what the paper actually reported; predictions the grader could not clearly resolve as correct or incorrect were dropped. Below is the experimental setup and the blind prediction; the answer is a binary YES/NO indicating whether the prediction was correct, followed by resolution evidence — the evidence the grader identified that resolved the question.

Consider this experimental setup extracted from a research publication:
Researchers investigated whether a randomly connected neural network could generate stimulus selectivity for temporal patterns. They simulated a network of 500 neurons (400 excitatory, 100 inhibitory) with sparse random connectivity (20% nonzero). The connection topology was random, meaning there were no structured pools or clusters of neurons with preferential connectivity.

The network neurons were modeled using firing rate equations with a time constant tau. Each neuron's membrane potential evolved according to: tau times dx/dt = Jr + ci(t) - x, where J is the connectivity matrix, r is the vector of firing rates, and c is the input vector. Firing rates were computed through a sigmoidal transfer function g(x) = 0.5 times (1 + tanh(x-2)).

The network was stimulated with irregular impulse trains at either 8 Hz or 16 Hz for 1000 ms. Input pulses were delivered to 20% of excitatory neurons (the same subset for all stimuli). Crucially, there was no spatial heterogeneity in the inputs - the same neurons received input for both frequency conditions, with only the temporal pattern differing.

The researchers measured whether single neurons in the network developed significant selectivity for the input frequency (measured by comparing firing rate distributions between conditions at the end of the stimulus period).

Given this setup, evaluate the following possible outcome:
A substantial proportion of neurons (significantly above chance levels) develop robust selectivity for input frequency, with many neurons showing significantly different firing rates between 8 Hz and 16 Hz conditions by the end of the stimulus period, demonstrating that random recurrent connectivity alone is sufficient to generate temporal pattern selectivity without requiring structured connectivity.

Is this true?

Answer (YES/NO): NO